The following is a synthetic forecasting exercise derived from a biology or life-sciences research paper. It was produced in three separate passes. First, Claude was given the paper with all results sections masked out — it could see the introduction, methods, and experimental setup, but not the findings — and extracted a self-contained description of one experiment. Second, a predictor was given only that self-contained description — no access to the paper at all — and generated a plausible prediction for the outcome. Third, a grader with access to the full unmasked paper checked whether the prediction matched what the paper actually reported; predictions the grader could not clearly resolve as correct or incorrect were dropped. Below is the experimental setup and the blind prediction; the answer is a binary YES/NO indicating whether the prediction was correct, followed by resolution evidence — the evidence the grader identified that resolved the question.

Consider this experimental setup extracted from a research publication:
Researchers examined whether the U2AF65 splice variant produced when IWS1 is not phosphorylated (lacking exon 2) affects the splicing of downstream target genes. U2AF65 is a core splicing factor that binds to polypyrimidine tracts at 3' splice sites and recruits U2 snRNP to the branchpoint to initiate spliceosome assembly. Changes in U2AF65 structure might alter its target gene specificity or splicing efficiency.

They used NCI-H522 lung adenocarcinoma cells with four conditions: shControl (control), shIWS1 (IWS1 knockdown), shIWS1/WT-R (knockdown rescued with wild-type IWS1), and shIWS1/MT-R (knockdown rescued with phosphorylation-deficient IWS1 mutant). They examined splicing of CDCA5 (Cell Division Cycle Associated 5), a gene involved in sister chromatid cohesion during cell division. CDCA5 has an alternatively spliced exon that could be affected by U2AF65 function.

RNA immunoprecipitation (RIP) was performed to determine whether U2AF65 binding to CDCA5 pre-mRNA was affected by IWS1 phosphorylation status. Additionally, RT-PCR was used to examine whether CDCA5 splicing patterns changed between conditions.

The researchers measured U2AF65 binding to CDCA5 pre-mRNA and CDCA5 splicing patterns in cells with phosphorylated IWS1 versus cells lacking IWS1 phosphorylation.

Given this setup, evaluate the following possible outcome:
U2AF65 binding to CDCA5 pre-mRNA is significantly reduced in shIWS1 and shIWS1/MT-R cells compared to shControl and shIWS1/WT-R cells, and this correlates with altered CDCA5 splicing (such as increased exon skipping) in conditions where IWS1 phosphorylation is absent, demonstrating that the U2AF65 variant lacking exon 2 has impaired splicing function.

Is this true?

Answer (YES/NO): NO